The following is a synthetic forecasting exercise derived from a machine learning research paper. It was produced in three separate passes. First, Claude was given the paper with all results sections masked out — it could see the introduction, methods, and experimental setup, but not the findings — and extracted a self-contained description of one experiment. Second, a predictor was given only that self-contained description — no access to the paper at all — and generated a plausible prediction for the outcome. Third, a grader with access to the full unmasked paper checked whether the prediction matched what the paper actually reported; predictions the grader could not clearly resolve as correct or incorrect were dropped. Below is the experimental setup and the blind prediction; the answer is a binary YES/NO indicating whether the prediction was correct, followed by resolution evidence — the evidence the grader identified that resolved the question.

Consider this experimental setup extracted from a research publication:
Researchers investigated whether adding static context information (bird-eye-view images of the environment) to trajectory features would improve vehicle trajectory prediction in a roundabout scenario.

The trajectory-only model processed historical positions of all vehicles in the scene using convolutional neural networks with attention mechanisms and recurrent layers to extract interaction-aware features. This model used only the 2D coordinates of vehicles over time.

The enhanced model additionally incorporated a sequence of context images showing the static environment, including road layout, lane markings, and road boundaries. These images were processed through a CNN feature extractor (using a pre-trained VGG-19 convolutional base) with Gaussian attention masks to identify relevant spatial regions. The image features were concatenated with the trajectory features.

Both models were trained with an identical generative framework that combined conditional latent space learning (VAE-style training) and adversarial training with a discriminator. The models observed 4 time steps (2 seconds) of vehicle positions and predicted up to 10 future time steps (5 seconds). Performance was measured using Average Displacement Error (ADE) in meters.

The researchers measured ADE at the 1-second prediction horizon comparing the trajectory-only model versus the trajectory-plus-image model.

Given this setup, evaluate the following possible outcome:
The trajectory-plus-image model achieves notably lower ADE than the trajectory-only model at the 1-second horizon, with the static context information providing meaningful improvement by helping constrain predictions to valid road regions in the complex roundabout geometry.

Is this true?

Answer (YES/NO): NO